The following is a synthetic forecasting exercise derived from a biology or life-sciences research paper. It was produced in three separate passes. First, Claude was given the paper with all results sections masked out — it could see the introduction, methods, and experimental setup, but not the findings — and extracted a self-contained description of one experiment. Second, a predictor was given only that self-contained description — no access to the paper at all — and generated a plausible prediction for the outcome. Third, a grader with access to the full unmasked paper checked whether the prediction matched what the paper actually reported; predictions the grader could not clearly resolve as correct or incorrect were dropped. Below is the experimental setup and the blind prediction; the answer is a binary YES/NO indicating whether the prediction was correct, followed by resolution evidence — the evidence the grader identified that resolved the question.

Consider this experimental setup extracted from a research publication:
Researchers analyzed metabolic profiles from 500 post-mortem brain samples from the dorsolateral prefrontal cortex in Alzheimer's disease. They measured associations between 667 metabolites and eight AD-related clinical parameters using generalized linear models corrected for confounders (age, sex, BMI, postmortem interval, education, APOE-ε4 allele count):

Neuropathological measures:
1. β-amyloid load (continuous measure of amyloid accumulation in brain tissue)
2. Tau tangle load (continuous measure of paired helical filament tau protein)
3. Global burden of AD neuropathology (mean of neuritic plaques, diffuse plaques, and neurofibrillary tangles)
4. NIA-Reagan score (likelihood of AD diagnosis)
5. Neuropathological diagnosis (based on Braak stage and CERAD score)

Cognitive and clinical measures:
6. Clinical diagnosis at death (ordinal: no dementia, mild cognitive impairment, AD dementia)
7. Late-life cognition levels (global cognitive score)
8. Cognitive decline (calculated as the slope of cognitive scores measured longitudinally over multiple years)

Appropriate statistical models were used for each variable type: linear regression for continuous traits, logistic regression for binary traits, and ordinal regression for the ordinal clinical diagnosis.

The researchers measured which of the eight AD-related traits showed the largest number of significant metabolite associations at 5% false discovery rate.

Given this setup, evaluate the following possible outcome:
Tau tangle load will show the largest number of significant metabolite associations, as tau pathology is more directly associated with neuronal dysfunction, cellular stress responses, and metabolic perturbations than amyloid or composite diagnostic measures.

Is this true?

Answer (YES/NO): NO